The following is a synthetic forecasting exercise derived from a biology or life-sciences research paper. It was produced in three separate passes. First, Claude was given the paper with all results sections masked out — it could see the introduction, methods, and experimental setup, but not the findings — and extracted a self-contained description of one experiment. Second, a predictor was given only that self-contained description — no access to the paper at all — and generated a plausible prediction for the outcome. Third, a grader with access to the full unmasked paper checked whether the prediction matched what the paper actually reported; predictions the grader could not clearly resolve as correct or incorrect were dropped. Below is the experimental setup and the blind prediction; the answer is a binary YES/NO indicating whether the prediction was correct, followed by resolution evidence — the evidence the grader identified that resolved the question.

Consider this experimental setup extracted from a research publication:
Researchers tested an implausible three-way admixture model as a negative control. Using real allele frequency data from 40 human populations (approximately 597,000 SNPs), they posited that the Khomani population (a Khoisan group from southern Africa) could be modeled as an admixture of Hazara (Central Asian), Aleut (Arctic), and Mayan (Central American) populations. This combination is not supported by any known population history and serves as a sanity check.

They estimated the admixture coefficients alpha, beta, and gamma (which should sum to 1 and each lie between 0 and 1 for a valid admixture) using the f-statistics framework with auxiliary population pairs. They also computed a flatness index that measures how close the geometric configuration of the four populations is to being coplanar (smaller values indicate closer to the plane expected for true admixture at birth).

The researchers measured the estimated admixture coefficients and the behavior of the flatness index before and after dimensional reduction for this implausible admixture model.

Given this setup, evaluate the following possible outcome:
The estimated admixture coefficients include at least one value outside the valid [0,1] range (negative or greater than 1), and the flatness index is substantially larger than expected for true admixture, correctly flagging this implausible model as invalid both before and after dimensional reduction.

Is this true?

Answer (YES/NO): YES